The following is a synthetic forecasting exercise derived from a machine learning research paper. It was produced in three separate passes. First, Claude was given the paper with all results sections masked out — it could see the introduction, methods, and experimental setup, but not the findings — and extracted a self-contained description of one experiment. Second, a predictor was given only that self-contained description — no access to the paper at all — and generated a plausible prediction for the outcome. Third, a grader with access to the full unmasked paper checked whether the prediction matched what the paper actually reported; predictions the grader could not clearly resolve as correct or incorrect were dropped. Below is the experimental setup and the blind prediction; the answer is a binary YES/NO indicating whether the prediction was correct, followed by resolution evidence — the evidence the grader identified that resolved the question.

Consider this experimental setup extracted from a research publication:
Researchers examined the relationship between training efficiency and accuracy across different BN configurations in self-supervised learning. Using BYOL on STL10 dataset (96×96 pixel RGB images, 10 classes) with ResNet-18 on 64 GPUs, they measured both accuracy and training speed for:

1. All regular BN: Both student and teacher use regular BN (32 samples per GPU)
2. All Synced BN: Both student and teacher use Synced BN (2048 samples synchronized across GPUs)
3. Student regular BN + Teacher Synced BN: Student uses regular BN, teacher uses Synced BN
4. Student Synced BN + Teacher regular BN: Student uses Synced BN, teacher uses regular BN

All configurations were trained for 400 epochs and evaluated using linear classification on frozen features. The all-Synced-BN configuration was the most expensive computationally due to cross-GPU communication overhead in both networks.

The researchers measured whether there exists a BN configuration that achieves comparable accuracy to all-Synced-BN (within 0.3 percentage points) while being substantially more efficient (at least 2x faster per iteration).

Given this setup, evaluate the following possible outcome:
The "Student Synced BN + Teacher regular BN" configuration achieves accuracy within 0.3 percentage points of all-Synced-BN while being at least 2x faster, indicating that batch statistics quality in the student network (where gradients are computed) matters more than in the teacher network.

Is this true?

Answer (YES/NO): NO